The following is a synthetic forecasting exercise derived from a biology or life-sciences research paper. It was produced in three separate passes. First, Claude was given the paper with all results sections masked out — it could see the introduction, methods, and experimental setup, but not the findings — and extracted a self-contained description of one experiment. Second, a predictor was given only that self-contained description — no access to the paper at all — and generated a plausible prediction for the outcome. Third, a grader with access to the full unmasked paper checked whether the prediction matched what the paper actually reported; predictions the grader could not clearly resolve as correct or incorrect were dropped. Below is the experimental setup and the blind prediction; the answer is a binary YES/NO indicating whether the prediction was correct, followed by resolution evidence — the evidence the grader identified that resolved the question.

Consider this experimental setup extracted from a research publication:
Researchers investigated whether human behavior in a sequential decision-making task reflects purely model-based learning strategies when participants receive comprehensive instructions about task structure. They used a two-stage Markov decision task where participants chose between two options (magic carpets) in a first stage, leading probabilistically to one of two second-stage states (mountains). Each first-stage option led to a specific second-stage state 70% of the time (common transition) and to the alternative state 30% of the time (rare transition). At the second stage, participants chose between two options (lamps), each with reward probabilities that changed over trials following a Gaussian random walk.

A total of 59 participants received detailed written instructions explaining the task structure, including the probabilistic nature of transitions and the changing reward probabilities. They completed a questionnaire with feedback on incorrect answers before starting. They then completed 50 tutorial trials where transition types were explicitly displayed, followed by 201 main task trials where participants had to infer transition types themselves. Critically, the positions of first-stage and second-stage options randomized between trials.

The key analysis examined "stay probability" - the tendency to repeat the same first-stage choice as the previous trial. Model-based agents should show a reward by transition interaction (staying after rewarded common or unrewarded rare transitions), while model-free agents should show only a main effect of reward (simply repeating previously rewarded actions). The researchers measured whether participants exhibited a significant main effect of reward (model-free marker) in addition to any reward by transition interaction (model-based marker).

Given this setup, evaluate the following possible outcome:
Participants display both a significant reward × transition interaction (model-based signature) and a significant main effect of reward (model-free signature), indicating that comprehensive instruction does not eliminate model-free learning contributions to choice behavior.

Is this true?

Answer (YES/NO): YES